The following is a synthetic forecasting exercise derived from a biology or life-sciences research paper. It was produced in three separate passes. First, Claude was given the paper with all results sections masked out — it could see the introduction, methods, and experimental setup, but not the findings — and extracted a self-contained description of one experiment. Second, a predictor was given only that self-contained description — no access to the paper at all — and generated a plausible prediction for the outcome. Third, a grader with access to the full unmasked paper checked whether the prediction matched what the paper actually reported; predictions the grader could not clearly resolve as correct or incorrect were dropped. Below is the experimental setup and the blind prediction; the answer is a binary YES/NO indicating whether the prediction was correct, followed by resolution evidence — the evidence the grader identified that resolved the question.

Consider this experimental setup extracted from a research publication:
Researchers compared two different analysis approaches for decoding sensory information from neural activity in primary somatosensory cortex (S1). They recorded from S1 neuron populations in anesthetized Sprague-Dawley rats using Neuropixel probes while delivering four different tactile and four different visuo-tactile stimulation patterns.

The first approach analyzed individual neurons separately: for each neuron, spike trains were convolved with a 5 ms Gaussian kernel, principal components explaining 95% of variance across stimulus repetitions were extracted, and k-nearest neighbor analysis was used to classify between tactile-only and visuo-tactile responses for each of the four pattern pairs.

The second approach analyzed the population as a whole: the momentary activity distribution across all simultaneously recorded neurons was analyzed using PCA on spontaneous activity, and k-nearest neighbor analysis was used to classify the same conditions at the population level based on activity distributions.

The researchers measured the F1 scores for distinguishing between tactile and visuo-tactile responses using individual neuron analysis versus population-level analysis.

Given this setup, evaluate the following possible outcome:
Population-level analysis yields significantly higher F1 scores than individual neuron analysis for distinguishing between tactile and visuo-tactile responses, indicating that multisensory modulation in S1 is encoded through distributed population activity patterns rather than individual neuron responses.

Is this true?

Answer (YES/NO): YES